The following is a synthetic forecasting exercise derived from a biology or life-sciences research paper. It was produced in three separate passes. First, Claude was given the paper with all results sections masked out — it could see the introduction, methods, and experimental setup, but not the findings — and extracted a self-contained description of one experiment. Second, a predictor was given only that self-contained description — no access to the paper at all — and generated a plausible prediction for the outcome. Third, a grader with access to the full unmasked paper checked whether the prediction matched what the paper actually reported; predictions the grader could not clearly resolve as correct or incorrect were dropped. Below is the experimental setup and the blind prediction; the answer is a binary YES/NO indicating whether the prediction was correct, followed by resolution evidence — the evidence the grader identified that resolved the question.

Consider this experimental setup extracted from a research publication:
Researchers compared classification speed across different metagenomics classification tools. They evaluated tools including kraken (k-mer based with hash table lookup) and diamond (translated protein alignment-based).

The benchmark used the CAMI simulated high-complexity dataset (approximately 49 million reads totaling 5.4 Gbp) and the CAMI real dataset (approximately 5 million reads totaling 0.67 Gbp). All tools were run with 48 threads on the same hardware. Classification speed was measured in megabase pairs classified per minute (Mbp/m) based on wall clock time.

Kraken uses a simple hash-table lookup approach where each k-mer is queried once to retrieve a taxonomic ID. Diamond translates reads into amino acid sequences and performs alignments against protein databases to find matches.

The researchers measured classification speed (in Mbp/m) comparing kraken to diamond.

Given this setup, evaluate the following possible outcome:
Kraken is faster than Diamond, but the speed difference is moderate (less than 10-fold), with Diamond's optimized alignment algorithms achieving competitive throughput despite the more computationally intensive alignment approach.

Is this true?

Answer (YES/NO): NO